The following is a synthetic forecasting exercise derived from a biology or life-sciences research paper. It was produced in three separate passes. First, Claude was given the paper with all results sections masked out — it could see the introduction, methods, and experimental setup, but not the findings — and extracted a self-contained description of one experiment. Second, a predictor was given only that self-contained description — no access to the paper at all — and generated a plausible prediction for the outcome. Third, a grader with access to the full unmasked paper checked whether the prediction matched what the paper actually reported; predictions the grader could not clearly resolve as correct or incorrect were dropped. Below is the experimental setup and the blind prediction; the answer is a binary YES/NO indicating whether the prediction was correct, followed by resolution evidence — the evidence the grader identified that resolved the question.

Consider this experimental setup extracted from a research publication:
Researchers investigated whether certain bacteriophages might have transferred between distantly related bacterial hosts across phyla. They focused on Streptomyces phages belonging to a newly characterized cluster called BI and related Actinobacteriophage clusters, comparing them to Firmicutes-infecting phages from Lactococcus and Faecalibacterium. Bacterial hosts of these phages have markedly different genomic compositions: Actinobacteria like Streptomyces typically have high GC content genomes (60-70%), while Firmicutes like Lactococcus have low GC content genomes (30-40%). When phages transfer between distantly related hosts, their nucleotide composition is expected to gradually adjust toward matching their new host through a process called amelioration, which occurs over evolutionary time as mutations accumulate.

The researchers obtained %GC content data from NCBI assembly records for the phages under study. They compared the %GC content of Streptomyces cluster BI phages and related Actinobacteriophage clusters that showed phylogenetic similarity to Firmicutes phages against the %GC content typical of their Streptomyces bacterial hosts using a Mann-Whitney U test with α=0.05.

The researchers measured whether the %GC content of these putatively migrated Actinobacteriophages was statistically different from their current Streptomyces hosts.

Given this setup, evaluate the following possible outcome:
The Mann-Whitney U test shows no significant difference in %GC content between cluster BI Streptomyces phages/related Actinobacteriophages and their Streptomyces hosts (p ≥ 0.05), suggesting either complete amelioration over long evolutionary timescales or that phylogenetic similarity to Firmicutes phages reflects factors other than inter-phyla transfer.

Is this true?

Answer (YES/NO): NO